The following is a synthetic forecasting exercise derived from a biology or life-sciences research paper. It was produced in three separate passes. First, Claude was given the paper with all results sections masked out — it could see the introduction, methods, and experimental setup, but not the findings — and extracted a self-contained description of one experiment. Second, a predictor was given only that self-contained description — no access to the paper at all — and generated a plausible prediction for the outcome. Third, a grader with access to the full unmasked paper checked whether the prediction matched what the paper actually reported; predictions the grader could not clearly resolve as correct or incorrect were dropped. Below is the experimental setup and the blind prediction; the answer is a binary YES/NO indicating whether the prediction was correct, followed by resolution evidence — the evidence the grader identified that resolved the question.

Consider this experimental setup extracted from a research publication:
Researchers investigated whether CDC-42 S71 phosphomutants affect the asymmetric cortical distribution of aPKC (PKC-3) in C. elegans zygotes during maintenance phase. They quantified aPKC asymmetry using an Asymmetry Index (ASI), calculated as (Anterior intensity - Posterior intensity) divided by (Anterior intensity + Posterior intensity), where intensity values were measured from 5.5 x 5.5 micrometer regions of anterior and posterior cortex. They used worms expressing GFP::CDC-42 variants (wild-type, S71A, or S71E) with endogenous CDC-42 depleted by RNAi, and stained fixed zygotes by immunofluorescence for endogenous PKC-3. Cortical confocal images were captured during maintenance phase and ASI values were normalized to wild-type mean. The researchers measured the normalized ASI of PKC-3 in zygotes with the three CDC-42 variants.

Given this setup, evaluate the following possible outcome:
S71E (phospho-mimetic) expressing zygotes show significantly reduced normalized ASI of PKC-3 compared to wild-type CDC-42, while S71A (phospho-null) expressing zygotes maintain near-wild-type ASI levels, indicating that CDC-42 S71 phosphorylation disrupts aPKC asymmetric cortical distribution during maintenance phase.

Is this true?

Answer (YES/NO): NO